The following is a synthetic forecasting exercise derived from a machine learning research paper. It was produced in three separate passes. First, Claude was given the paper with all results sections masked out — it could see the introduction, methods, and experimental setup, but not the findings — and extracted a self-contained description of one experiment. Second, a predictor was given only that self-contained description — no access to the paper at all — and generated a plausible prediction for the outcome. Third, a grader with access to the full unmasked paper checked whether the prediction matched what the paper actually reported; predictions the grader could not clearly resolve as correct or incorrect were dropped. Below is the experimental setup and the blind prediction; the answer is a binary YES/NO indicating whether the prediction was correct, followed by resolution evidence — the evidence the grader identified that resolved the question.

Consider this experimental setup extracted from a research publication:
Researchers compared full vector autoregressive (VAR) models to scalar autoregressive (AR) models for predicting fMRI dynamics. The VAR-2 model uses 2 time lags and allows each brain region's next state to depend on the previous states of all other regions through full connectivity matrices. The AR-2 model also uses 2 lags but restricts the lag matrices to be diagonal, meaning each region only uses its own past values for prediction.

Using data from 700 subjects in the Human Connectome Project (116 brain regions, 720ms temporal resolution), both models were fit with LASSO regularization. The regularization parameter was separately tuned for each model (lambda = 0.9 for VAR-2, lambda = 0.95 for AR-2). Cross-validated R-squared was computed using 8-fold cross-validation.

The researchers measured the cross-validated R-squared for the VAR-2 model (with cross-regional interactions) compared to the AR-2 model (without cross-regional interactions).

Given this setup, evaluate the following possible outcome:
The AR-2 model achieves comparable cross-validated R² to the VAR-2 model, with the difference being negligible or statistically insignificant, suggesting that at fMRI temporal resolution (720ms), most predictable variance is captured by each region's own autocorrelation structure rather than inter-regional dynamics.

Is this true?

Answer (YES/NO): YES